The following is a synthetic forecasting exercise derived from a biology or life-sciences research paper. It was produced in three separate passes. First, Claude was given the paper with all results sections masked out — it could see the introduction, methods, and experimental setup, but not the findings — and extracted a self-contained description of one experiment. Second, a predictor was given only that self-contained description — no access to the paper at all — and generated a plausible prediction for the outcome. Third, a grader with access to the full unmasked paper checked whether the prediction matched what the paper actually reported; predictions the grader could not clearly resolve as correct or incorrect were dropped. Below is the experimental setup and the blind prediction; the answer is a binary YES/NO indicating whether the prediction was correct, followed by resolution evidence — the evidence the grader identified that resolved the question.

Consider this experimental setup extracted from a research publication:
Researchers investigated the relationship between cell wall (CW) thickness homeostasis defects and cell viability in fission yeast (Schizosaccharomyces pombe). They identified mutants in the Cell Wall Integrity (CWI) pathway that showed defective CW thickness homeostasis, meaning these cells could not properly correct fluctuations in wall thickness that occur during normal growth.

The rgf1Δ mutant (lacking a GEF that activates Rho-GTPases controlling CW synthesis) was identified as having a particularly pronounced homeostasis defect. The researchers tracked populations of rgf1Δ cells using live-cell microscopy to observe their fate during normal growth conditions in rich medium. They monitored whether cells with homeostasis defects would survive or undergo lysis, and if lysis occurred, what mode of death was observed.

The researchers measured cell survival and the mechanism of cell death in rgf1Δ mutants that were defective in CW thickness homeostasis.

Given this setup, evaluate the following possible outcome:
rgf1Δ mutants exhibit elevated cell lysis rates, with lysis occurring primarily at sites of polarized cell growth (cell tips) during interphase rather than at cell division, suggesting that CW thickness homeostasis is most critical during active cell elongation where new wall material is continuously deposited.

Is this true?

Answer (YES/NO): YES